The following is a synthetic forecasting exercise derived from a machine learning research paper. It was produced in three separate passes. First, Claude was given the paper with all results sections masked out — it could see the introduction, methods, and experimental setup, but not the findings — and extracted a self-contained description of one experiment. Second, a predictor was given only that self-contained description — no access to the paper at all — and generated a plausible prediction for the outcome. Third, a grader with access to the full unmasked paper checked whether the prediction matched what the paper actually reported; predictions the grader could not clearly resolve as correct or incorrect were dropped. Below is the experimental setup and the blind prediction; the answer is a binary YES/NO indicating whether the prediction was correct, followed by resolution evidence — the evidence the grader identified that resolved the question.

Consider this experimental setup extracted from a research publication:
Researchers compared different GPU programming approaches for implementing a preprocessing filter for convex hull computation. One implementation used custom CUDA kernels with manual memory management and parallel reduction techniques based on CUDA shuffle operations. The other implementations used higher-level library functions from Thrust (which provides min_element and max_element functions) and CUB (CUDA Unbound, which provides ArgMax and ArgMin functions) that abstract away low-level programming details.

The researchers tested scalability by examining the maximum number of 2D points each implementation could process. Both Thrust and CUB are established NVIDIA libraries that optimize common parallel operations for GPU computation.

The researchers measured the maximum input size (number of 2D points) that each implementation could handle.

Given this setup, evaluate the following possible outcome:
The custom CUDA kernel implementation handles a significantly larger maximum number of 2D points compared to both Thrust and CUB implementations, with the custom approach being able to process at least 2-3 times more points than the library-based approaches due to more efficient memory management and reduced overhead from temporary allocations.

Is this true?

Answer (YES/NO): NO